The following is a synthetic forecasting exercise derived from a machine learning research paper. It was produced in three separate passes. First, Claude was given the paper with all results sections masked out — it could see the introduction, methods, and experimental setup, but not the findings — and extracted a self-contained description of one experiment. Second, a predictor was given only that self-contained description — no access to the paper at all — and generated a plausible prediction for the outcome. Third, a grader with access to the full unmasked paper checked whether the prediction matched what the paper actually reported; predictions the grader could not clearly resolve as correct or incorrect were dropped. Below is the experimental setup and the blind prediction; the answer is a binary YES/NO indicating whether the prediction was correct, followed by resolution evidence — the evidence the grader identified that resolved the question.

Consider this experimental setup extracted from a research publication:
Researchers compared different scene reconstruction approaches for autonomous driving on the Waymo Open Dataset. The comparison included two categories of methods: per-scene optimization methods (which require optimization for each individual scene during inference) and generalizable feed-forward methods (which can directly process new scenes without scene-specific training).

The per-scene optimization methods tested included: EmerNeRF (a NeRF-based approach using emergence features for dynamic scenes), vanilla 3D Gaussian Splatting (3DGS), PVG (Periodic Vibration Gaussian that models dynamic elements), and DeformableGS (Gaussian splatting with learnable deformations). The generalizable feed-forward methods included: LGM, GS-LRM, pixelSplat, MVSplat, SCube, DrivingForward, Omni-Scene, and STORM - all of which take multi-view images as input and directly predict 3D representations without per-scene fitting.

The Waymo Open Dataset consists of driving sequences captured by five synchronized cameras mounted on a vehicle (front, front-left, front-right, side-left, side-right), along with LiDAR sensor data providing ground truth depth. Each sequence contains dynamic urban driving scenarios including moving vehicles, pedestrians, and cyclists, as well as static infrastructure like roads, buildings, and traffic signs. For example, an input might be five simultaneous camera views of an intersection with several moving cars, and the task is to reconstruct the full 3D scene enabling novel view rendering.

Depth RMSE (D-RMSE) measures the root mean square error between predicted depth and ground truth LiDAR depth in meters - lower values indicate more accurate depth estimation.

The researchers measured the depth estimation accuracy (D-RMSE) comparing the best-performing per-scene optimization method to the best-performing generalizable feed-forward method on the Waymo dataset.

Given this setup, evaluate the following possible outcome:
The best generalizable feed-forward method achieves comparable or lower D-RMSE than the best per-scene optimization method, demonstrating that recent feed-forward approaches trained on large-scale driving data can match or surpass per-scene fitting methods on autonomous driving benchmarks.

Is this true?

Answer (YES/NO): YES